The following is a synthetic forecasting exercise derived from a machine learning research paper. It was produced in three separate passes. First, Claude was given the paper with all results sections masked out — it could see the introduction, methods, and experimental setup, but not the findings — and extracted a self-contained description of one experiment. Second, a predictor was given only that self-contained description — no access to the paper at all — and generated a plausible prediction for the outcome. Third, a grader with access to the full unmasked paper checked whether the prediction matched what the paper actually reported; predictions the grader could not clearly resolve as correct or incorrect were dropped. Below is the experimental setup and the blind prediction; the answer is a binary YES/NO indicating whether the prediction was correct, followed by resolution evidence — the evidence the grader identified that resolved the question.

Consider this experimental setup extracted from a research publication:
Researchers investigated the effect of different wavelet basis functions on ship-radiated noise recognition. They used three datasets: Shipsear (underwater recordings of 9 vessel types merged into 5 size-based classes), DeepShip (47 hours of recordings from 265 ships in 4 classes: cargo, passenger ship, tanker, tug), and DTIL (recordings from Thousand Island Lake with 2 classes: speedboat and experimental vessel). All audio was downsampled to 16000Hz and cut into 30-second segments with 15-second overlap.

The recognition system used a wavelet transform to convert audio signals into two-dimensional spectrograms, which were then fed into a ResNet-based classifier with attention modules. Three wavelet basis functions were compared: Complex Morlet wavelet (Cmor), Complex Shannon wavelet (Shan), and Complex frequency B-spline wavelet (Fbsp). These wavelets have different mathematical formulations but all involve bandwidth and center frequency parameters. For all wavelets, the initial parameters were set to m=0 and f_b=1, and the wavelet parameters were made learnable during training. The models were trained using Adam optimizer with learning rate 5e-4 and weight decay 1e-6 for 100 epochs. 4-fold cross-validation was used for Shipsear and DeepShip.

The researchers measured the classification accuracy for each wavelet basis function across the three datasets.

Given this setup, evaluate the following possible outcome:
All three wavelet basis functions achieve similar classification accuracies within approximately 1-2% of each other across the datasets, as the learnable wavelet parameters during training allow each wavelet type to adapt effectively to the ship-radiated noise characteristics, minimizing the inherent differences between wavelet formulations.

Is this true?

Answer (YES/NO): YES